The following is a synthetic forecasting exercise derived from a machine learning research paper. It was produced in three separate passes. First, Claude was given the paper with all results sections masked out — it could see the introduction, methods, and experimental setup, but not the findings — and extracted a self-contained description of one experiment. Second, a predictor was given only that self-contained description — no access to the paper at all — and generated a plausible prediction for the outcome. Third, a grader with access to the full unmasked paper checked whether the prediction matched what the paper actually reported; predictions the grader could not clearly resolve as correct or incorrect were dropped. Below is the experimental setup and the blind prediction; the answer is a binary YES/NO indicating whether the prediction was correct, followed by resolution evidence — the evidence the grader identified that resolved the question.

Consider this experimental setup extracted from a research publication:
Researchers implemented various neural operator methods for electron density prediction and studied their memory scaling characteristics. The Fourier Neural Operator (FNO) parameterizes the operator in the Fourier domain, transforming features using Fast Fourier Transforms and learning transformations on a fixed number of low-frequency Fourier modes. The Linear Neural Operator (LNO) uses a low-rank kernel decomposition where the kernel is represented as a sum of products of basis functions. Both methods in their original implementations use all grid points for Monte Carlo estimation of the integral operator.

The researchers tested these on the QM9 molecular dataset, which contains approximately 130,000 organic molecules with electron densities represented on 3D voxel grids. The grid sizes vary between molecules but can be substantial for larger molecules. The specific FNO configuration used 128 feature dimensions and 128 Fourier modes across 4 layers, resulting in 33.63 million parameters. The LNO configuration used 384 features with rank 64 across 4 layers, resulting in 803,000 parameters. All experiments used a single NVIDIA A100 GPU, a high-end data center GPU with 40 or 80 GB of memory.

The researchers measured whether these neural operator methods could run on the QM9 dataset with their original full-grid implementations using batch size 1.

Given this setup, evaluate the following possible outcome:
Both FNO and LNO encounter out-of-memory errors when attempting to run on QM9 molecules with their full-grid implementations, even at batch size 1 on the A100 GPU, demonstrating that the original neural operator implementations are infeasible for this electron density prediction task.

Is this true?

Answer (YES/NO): YES